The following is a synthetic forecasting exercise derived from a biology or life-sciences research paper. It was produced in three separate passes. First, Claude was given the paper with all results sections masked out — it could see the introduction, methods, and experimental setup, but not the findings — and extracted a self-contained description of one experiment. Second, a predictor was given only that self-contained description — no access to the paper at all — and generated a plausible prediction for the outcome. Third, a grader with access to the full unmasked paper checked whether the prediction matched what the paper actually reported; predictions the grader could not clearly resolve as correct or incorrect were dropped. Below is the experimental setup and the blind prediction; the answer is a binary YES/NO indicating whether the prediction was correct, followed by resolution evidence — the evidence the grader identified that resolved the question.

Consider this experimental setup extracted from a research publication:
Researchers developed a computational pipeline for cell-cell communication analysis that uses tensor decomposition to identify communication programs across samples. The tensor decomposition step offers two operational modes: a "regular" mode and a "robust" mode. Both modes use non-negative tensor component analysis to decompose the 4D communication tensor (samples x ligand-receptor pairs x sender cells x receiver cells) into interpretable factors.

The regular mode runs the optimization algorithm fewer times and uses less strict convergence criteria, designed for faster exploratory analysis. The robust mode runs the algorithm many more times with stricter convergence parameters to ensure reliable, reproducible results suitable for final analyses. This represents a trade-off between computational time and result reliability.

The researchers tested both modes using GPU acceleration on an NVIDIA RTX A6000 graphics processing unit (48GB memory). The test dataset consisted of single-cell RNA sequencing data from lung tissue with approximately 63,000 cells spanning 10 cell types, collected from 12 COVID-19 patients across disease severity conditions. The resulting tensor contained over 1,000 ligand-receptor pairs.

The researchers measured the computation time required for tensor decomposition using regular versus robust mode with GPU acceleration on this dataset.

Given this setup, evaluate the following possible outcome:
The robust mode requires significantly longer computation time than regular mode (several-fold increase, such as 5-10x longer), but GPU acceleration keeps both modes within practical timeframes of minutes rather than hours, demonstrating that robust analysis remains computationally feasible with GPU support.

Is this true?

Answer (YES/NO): YES